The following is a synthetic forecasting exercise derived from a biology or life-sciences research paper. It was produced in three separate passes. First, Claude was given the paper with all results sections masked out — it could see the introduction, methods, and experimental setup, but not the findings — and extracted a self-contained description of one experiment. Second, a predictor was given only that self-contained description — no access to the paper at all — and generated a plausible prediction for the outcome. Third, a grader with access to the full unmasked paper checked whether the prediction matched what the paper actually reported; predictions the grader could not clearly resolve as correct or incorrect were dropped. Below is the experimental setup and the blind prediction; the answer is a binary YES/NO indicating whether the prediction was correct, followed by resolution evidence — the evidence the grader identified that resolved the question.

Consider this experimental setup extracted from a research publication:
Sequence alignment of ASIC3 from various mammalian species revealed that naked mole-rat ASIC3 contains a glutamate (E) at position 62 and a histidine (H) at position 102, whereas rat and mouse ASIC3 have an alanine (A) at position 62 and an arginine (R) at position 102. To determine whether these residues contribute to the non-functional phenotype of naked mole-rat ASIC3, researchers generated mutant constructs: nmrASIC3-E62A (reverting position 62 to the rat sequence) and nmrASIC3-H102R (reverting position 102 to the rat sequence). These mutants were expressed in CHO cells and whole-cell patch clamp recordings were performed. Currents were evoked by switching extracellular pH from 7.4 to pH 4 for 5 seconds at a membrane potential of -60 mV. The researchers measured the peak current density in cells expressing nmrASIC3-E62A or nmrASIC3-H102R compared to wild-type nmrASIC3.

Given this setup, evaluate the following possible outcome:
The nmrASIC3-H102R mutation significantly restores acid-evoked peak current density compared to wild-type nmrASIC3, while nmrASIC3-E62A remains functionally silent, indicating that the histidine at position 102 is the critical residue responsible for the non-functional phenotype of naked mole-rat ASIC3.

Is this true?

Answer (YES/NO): NO